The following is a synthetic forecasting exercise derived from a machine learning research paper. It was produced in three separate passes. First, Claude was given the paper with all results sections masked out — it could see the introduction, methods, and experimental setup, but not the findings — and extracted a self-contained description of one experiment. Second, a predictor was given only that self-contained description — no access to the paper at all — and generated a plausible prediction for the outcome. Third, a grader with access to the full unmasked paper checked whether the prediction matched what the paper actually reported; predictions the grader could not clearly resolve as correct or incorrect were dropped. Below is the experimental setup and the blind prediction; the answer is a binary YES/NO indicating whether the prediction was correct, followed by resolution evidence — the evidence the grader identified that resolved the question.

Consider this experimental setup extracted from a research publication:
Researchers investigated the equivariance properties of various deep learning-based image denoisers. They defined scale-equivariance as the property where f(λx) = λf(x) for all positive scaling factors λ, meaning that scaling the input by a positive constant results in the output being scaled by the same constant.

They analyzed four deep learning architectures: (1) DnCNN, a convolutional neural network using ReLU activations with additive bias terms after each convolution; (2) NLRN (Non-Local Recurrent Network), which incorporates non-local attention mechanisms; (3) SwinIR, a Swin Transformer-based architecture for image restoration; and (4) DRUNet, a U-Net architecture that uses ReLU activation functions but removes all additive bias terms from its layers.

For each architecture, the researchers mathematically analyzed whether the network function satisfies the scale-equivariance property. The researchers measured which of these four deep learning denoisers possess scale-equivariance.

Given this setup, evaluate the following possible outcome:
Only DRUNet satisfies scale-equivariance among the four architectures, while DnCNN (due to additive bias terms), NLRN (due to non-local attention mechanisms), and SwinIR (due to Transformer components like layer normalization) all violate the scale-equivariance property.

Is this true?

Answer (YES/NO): YES